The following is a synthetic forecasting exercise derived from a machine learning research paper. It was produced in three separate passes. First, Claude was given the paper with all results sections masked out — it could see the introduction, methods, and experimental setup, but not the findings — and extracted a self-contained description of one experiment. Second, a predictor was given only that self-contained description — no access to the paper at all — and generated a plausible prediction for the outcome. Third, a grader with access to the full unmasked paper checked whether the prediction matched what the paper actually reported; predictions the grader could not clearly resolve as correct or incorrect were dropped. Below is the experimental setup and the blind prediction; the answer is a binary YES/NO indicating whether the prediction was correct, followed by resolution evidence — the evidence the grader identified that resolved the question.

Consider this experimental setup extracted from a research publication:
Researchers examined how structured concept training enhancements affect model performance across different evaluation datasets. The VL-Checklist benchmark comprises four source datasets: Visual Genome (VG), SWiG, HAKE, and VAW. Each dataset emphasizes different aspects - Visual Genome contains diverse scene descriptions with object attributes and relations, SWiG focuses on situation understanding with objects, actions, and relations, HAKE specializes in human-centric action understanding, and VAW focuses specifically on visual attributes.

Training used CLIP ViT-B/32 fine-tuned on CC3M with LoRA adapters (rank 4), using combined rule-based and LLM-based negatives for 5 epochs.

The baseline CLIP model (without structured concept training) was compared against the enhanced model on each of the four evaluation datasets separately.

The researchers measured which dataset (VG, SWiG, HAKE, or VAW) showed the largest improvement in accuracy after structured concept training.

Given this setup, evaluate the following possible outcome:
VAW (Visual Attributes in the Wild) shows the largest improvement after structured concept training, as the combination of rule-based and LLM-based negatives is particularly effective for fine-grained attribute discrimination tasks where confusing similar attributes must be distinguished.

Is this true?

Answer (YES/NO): NO